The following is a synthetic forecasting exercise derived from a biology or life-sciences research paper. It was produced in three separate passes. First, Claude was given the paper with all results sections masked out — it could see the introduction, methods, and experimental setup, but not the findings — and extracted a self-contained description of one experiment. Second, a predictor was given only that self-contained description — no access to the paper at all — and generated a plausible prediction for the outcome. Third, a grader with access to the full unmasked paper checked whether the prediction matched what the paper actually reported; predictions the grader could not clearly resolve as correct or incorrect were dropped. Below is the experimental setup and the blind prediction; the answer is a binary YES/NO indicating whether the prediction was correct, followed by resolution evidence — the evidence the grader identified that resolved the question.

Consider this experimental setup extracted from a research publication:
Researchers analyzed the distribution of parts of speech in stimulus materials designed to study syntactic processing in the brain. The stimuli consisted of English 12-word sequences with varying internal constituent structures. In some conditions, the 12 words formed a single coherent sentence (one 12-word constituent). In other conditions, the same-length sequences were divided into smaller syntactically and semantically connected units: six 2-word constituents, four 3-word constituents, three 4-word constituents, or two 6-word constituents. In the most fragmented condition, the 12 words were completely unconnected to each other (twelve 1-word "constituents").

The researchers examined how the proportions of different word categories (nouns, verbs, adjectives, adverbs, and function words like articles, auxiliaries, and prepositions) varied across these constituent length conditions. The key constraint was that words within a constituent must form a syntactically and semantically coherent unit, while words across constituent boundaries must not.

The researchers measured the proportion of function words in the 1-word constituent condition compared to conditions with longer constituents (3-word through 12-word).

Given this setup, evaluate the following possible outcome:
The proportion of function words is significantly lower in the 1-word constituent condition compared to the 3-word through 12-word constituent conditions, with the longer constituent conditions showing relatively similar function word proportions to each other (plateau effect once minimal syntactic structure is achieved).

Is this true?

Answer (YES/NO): YES